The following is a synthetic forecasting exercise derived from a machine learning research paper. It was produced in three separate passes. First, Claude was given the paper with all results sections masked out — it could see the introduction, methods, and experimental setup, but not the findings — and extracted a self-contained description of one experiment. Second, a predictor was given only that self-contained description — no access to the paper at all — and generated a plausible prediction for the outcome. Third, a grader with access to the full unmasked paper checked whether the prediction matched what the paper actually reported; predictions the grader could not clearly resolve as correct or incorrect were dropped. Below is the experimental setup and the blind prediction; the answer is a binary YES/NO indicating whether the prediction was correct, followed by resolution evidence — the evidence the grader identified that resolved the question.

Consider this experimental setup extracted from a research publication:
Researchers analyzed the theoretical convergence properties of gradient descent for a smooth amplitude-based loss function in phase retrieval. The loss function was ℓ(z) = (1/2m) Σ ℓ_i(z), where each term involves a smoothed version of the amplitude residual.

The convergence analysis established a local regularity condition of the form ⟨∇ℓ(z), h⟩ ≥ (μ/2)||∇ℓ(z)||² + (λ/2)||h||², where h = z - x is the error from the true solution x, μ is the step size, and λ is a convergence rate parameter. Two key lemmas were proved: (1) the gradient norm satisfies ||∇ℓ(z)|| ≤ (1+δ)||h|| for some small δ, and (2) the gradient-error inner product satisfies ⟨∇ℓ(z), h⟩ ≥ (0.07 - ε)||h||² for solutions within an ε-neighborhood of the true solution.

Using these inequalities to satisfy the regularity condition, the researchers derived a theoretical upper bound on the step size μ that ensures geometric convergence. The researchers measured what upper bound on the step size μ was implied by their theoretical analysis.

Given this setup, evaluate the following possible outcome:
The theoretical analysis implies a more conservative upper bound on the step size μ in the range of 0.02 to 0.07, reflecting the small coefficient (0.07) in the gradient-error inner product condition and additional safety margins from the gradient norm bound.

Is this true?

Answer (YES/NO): NO